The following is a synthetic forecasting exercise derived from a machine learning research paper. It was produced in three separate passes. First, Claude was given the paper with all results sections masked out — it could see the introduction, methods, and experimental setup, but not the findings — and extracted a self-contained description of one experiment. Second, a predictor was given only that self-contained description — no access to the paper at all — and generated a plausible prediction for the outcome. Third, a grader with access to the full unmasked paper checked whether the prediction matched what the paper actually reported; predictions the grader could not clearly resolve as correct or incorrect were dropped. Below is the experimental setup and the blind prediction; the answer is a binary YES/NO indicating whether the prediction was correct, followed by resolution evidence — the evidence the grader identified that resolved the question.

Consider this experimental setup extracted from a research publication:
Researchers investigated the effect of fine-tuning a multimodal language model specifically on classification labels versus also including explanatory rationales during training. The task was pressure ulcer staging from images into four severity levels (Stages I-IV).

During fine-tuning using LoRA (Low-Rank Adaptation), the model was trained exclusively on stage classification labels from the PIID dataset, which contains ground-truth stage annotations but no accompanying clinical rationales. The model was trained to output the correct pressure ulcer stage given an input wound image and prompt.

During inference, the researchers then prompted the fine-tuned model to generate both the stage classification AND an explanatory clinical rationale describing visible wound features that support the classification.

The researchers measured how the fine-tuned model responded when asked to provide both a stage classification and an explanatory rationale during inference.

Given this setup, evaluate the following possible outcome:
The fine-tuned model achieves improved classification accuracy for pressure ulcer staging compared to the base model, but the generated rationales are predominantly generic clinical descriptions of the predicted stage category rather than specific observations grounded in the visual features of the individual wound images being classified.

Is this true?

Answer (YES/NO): NO